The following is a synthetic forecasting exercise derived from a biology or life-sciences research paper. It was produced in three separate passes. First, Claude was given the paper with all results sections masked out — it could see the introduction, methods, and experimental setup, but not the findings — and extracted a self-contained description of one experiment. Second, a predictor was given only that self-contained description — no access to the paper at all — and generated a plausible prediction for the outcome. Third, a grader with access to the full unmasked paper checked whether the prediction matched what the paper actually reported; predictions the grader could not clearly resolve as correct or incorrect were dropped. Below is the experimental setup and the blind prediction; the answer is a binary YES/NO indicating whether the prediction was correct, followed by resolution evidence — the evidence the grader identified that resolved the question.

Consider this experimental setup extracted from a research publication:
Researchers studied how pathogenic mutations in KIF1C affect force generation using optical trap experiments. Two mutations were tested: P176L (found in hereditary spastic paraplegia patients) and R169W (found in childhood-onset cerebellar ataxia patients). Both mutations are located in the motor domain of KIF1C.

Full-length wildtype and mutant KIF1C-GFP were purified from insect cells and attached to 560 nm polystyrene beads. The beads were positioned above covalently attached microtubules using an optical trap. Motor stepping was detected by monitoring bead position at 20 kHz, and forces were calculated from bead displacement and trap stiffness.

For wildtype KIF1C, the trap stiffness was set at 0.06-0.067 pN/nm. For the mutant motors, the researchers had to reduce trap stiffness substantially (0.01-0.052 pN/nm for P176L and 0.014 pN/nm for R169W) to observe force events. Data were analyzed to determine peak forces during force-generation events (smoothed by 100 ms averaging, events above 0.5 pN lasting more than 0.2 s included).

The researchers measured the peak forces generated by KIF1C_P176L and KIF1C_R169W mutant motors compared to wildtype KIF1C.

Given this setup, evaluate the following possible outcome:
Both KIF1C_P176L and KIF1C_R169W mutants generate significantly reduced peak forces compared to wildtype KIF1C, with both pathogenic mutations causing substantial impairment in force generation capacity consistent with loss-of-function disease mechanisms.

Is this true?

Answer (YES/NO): YES